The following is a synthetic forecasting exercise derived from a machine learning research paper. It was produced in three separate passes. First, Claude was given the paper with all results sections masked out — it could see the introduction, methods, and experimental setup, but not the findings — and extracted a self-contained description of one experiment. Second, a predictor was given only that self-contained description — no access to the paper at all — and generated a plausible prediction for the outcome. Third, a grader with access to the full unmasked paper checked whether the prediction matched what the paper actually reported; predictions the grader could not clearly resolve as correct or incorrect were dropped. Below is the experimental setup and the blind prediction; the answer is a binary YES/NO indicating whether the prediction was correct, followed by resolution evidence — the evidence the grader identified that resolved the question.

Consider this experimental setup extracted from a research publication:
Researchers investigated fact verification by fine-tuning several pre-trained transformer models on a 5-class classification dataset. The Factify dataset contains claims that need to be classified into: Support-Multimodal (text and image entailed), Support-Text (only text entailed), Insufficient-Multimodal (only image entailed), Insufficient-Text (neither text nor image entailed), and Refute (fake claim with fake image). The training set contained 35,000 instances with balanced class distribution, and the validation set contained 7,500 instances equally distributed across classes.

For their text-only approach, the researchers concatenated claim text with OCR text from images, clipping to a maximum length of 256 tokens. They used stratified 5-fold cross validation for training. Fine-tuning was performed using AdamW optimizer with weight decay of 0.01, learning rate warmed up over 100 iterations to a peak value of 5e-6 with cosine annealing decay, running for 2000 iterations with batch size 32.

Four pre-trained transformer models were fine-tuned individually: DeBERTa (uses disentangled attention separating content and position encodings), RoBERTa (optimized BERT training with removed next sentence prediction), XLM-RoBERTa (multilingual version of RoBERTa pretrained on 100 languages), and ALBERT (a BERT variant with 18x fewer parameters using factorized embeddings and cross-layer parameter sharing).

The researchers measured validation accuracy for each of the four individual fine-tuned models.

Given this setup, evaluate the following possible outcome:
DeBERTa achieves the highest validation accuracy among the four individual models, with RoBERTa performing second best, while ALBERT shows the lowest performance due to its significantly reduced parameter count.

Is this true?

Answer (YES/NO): YES